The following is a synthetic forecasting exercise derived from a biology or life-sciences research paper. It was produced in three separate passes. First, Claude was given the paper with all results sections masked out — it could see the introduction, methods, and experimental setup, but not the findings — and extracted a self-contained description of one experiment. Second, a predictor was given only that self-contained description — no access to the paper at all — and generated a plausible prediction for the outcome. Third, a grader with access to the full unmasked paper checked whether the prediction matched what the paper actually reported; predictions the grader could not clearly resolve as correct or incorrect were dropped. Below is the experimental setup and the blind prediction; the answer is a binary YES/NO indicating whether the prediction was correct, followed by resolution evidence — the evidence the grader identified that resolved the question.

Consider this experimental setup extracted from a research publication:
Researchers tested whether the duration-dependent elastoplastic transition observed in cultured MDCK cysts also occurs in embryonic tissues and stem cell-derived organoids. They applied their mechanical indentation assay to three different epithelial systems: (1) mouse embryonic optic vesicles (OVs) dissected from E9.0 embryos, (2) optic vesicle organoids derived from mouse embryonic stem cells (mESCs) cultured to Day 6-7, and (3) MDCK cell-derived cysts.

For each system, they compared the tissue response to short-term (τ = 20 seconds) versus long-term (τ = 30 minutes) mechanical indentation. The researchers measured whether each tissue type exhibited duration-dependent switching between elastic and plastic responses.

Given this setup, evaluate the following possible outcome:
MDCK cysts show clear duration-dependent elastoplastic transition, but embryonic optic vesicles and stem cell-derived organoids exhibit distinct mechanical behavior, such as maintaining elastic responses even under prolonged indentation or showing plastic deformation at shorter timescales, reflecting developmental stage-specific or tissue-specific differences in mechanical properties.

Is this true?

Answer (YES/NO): NO